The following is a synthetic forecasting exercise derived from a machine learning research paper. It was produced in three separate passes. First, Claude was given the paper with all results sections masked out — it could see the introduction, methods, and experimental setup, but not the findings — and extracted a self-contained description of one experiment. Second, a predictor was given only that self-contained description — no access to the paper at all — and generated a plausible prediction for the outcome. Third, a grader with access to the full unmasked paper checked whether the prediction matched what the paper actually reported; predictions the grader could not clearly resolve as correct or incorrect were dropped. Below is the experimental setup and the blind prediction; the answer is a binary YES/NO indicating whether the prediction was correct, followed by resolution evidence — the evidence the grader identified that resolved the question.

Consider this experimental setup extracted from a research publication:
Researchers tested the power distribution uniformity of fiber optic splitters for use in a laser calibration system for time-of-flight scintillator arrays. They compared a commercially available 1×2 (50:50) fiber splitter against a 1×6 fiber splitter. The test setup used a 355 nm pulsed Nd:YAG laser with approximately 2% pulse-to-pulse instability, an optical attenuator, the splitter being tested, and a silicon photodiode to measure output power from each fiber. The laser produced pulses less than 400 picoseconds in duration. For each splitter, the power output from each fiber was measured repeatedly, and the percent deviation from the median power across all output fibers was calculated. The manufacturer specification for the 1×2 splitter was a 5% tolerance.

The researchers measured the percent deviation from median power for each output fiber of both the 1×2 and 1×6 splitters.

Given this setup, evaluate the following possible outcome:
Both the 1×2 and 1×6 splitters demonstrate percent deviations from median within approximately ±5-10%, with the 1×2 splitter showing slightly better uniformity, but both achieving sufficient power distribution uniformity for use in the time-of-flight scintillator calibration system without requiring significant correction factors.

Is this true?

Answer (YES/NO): NO